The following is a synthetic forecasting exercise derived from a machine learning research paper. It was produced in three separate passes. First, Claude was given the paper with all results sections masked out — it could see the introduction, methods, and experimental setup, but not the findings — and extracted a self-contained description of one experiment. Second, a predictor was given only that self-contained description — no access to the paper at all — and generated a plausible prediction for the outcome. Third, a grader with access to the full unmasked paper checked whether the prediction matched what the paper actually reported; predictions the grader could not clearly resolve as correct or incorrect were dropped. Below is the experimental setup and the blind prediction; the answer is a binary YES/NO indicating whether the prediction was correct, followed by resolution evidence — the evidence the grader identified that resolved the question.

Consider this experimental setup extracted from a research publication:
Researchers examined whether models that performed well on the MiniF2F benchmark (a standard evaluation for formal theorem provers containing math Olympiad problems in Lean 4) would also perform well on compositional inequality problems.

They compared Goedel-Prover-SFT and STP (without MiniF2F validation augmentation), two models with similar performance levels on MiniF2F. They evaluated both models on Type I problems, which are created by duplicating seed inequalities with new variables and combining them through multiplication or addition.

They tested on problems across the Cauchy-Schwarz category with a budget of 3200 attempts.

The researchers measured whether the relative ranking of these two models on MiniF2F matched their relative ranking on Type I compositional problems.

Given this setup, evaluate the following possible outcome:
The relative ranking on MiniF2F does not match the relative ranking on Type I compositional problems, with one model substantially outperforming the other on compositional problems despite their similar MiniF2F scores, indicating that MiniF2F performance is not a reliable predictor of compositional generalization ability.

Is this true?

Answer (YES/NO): YES